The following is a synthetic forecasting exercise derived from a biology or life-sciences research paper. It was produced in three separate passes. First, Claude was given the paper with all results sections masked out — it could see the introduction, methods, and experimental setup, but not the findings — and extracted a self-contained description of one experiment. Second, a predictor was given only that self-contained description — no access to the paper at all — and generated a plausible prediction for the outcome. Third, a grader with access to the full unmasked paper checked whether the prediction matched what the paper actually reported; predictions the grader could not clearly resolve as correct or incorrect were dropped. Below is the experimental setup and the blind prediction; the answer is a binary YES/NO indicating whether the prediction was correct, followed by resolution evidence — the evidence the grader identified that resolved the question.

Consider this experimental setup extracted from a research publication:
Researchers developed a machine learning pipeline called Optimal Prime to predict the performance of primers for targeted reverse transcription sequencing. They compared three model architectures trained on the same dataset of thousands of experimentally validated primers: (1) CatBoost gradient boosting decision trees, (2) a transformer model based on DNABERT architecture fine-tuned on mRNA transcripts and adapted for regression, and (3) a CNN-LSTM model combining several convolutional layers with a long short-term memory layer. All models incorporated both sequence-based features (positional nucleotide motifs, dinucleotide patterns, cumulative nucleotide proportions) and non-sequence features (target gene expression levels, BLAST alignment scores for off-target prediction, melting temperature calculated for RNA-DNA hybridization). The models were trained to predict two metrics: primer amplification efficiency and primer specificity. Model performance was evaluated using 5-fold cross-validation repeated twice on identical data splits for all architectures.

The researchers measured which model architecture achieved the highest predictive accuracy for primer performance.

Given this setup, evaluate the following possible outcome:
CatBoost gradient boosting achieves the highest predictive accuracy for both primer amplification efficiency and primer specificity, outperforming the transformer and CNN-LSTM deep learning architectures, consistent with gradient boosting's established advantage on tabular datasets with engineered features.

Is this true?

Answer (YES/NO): YES